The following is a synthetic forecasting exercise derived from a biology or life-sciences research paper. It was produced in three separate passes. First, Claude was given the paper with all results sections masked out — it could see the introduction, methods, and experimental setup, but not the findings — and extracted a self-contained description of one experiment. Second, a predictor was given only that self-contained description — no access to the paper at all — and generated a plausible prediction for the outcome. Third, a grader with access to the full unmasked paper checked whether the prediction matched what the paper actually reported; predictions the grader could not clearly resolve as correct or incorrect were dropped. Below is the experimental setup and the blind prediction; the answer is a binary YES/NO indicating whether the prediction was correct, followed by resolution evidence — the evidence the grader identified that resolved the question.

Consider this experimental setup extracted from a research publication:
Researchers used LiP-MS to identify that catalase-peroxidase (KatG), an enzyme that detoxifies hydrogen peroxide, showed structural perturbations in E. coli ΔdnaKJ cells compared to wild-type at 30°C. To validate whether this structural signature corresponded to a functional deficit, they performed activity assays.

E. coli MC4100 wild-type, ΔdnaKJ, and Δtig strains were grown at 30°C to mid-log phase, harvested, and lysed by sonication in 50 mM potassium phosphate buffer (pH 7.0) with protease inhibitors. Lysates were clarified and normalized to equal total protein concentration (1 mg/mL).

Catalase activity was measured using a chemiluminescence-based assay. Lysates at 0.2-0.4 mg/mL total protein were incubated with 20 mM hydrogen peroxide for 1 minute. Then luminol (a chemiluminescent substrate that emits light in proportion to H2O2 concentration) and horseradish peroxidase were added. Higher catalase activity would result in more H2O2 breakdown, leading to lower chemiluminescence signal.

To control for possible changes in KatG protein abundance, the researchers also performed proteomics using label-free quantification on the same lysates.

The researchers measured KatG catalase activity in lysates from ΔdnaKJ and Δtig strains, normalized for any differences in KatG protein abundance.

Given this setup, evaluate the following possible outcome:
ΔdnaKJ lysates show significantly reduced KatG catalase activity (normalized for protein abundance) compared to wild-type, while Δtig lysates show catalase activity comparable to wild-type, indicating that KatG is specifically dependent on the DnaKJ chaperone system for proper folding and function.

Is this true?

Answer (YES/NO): YES